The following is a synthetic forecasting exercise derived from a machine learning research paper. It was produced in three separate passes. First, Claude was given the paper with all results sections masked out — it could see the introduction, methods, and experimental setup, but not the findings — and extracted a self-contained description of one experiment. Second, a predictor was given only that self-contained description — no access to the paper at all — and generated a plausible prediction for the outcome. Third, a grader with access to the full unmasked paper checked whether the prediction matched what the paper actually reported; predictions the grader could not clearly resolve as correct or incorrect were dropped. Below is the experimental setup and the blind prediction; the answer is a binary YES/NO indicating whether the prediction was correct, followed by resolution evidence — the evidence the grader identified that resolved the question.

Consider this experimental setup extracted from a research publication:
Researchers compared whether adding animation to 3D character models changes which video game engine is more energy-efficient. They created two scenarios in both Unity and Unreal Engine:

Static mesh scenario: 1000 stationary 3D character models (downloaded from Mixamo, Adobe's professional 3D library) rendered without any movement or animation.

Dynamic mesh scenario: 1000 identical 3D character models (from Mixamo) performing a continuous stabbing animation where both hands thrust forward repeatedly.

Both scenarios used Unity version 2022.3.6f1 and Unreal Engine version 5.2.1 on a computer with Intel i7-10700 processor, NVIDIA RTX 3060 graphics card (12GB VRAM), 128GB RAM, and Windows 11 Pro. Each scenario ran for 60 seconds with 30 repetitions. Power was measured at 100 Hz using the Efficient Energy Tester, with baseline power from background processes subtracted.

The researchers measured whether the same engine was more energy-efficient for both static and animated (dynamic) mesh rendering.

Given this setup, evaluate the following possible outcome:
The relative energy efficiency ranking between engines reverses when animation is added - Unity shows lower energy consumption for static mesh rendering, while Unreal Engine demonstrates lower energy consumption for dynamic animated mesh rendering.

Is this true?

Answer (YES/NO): YES